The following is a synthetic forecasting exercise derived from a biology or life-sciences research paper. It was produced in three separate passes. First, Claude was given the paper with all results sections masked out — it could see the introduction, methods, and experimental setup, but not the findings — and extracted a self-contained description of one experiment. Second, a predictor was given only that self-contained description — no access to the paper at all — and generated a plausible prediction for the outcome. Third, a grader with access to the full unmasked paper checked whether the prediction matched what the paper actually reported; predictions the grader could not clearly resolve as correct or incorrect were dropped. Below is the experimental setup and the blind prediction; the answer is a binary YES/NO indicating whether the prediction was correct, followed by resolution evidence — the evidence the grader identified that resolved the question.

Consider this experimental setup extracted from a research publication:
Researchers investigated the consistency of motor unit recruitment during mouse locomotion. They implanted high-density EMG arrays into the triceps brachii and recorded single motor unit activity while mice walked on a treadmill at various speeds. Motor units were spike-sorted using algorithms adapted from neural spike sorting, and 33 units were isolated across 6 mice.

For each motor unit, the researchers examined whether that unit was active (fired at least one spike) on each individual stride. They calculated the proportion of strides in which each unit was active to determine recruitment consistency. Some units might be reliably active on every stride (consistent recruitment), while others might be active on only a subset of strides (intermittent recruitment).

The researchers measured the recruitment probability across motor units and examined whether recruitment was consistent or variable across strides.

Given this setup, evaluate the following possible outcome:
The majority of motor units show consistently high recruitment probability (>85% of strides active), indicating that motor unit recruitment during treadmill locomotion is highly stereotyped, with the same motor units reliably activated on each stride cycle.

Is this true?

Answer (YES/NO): NO